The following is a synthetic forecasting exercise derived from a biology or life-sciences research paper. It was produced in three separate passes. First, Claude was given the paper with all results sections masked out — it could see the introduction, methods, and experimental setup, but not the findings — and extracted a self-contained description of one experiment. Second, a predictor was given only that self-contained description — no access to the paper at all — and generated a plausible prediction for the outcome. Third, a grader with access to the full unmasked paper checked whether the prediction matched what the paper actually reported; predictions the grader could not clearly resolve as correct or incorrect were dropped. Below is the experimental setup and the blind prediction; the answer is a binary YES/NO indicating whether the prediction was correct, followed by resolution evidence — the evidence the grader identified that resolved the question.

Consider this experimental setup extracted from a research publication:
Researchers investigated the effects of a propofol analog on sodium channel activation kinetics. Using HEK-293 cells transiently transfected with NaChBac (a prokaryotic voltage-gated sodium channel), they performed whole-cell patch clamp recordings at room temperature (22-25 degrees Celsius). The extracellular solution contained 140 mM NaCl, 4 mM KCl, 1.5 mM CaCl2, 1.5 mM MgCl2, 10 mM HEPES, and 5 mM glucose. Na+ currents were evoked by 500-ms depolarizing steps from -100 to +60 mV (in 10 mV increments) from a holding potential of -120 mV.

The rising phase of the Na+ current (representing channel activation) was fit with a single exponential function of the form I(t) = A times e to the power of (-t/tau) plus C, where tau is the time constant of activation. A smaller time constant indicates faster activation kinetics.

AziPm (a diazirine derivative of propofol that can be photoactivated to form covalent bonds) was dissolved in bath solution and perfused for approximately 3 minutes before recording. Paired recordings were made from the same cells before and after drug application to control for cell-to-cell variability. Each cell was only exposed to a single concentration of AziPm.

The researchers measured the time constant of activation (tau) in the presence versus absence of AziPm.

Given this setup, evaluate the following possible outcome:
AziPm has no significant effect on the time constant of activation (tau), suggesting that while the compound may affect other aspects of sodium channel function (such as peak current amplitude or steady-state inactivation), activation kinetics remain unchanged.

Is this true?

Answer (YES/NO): NO